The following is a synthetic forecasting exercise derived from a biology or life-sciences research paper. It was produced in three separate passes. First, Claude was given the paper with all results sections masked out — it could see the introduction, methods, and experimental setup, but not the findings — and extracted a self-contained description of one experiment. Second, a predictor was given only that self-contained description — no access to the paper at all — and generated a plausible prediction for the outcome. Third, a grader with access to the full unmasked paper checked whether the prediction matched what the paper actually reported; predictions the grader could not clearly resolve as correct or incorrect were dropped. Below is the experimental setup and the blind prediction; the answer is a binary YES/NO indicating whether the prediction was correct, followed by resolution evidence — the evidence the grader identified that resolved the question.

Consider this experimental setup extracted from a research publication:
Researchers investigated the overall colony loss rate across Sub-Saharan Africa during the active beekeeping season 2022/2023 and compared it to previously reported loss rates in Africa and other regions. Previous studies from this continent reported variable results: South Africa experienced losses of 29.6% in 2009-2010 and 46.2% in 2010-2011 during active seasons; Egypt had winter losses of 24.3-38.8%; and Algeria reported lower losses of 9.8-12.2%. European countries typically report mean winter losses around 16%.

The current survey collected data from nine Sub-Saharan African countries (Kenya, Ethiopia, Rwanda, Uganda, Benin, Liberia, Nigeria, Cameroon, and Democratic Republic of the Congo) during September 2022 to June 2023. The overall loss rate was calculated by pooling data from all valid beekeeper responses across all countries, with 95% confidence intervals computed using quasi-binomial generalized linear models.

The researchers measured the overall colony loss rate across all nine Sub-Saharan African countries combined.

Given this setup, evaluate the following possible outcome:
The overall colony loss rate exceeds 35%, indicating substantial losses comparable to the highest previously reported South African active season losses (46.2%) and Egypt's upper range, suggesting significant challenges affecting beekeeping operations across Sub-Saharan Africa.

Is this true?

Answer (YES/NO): NO